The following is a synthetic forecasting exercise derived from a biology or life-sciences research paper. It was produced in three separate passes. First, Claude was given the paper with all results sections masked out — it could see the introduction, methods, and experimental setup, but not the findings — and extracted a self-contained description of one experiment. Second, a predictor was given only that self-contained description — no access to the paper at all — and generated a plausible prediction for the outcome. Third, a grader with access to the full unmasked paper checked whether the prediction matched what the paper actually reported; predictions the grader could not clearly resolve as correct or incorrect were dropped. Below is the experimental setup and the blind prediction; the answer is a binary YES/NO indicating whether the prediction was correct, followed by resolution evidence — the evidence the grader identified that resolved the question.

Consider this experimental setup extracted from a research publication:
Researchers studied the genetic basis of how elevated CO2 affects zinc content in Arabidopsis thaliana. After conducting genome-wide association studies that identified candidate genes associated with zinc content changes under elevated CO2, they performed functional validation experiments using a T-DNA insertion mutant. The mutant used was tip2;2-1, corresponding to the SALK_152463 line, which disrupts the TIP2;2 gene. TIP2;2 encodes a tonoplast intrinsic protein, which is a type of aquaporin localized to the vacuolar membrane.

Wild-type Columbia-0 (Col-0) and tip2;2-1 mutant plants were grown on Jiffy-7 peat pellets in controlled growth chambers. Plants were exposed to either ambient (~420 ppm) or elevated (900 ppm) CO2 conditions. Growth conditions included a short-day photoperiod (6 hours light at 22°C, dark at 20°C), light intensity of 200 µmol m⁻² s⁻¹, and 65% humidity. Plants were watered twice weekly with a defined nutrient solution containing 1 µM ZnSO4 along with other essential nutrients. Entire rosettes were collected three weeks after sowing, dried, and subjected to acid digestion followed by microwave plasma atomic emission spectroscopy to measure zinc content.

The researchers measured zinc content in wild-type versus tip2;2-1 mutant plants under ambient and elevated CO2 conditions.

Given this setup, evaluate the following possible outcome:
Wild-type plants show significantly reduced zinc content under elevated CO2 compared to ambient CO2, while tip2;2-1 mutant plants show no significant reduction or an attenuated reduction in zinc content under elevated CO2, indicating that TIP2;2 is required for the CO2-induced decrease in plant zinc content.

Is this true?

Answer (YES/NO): YES